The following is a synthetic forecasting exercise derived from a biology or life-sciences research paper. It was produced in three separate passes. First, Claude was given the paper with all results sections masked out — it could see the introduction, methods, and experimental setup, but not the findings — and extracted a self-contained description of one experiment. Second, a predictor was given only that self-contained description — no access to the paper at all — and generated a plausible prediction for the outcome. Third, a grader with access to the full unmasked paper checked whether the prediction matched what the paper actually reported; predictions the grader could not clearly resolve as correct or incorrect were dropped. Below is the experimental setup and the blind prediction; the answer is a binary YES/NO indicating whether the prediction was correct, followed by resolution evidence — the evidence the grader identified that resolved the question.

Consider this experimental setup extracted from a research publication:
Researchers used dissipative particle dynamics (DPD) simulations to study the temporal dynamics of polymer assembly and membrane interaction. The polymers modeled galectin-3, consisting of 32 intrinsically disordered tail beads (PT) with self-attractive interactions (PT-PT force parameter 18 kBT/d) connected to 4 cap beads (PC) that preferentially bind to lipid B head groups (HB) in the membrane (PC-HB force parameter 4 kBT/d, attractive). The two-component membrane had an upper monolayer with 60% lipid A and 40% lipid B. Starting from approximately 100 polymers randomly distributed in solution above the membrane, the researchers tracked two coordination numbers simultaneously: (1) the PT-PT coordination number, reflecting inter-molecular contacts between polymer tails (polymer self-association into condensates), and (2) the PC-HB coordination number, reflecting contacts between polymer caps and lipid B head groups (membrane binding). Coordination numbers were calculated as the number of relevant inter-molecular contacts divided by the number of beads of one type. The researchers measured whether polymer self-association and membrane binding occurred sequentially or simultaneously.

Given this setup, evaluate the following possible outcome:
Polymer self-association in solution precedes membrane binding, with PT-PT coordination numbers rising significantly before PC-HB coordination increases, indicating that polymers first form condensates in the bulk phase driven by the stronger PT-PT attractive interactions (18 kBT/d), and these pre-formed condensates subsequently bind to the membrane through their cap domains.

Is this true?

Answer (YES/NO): NO